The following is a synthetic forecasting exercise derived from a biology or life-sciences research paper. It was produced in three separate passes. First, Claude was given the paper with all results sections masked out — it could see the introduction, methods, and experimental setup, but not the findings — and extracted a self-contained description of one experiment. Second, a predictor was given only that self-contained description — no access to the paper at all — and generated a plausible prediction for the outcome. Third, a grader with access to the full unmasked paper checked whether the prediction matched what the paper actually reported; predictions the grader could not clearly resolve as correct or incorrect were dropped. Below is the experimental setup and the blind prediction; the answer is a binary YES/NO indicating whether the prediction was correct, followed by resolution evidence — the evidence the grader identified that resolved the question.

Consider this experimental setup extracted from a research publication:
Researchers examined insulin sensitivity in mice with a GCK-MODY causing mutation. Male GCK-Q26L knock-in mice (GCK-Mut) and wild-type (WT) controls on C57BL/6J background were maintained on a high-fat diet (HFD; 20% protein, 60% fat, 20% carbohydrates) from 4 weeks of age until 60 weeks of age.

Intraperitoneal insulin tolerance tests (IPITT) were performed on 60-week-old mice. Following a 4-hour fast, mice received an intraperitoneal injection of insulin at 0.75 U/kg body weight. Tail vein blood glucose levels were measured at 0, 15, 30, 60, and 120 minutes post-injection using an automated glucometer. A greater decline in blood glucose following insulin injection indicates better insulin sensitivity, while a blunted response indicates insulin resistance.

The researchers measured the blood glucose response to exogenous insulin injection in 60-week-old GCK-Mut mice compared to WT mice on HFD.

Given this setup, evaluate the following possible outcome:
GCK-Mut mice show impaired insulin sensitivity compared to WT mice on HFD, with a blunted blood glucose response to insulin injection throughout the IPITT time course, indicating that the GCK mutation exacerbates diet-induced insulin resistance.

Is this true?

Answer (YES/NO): NO